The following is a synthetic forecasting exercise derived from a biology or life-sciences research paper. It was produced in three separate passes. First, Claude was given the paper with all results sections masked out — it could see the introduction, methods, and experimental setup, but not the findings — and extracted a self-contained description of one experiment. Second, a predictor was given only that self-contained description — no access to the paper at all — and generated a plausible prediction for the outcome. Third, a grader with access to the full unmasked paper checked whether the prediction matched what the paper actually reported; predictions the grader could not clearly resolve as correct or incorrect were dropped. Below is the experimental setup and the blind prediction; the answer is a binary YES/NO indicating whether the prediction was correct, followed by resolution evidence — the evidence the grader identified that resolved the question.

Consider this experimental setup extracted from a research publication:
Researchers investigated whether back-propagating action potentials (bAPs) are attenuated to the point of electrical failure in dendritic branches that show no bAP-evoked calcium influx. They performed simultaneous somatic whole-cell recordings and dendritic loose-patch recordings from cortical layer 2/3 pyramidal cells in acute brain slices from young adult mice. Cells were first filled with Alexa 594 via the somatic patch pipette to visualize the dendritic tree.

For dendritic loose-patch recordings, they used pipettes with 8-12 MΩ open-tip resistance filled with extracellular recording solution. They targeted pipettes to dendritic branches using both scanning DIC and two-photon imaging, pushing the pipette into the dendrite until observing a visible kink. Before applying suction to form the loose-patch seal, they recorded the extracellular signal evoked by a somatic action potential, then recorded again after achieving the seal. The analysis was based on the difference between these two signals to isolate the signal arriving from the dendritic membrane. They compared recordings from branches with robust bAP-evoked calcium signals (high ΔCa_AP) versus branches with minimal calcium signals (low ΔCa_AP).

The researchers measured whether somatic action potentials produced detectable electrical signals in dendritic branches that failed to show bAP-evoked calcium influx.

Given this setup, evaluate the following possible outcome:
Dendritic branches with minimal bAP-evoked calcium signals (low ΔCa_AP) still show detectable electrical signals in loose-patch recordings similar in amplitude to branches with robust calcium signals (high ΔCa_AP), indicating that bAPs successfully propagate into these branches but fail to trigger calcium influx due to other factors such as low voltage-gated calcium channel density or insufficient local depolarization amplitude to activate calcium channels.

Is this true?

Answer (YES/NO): NO